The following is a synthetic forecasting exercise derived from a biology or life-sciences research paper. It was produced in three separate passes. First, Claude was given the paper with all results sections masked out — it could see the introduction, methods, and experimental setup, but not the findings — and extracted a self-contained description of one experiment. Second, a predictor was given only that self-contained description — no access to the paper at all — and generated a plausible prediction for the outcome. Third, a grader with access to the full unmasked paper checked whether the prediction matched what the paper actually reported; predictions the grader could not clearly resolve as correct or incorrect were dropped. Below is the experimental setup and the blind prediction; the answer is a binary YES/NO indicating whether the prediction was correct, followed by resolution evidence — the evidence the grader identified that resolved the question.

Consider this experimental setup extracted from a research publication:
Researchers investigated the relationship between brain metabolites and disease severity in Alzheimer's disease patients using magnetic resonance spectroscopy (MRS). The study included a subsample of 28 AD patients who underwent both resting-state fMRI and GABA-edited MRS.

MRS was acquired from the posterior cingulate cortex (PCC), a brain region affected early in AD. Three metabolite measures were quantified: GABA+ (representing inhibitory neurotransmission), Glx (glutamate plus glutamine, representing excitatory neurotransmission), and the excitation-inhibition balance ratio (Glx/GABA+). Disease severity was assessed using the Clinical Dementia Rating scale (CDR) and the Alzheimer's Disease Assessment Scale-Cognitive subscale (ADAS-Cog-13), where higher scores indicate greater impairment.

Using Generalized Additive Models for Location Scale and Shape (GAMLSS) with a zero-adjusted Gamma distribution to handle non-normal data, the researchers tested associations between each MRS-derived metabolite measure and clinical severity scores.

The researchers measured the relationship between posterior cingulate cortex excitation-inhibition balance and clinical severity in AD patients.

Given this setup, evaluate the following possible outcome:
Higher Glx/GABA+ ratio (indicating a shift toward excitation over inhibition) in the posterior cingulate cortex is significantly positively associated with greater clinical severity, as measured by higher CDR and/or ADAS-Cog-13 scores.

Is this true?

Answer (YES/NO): NO